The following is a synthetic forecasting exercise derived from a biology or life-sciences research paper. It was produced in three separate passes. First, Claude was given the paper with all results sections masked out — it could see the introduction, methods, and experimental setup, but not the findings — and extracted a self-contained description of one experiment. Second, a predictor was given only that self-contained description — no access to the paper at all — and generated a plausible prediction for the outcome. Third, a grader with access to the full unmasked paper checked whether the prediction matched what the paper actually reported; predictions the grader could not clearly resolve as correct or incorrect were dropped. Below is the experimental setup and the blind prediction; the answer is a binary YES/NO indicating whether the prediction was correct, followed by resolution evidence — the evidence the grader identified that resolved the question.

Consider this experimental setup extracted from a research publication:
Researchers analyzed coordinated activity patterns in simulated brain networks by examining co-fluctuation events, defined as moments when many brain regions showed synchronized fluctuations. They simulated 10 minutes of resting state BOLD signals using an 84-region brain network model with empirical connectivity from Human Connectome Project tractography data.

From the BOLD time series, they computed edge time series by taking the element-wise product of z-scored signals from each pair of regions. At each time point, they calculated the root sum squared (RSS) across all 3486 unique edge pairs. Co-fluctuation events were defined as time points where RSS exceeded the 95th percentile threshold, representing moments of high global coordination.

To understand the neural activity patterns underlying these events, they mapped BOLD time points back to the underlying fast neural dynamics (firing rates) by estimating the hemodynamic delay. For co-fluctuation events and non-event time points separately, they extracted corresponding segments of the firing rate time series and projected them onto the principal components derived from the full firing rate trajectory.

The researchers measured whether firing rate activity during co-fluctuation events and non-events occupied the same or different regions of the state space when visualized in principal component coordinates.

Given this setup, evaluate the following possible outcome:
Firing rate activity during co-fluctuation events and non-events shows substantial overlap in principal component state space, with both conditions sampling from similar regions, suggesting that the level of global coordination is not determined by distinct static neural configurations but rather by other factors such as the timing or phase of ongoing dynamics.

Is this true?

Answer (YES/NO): NO